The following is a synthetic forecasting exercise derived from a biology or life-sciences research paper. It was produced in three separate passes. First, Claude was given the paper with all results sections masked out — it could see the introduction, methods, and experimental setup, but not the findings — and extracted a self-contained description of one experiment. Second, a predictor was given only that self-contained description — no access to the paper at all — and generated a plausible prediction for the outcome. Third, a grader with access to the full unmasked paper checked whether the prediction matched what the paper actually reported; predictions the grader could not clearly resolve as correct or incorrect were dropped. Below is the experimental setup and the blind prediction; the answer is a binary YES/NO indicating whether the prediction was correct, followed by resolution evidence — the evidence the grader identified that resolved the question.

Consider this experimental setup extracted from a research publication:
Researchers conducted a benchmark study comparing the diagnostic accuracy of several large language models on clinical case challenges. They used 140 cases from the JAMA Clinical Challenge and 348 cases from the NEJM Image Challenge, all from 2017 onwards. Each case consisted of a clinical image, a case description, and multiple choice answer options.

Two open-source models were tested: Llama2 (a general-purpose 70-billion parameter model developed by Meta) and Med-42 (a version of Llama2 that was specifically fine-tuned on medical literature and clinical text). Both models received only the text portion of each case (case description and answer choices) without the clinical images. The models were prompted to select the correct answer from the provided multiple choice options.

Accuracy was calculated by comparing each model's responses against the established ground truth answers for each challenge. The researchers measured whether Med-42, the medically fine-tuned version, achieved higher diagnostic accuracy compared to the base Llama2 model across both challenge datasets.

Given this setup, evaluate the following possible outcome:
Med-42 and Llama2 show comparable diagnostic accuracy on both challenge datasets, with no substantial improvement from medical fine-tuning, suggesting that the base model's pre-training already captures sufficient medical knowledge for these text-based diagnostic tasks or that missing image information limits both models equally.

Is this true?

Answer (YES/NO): NO